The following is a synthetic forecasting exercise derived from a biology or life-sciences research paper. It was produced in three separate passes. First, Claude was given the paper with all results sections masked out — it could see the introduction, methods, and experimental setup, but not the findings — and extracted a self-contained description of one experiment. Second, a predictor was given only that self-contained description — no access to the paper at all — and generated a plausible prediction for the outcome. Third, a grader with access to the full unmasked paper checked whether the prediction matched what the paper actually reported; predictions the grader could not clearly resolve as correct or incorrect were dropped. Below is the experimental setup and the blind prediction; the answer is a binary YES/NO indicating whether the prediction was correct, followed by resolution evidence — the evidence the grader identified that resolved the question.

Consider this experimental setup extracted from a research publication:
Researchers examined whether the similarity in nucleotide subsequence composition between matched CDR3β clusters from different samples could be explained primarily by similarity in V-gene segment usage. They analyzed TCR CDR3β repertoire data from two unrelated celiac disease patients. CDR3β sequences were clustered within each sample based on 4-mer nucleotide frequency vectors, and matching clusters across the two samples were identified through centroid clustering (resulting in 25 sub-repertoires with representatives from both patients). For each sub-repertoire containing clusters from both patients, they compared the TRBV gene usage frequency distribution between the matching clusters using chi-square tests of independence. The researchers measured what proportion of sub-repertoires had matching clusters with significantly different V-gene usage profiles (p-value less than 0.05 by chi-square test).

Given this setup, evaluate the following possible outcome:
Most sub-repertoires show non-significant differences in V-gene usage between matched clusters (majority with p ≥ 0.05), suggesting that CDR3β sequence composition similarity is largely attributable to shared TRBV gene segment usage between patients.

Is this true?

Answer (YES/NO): NO